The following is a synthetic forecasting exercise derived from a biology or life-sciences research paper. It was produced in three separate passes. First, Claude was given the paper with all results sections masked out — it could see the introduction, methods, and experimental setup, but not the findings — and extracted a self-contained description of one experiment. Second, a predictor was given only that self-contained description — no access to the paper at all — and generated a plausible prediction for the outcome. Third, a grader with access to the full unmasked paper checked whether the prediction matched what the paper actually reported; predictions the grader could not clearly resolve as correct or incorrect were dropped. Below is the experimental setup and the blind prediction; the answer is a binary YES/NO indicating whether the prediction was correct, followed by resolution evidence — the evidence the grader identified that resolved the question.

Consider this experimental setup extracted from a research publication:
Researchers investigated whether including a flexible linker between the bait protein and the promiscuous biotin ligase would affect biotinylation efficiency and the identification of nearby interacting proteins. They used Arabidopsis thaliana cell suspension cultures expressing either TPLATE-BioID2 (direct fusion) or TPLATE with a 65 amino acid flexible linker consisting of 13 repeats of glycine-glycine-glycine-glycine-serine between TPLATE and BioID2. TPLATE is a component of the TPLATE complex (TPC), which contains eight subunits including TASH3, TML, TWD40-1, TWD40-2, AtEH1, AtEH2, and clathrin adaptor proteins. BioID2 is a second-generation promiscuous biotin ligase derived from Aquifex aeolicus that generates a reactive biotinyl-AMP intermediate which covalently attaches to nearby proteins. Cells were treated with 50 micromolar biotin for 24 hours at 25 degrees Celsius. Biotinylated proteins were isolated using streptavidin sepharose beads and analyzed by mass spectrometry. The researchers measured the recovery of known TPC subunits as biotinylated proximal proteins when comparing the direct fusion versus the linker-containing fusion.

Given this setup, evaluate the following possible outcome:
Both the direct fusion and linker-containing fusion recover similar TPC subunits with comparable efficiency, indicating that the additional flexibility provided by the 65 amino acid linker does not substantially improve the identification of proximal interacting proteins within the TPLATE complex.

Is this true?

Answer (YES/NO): NO